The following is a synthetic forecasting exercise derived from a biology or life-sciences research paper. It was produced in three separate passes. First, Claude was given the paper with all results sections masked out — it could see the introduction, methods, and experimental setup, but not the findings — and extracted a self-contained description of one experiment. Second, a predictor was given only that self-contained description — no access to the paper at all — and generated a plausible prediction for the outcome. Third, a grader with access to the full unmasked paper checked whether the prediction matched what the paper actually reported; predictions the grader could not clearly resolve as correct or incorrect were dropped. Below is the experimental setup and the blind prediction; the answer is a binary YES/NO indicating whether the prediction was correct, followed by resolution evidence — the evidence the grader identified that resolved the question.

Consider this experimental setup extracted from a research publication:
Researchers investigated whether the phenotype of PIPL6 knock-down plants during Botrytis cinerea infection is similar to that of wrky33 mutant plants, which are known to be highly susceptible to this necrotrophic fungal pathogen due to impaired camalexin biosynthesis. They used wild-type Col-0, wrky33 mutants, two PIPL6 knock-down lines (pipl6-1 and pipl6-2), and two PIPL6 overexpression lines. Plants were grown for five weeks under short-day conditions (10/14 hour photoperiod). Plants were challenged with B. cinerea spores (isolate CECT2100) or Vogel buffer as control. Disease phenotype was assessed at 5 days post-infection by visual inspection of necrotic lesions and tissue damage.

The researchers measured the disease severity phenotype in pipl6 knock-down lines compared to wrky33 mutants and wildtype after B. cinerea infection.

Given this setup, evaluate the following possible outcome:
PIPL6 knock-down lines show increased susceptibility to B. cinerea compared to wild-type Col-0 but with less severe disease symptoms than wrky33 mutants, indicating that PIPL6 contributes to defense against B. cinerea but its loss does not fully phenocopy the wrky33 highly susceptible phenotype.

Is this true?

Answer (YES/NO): YES